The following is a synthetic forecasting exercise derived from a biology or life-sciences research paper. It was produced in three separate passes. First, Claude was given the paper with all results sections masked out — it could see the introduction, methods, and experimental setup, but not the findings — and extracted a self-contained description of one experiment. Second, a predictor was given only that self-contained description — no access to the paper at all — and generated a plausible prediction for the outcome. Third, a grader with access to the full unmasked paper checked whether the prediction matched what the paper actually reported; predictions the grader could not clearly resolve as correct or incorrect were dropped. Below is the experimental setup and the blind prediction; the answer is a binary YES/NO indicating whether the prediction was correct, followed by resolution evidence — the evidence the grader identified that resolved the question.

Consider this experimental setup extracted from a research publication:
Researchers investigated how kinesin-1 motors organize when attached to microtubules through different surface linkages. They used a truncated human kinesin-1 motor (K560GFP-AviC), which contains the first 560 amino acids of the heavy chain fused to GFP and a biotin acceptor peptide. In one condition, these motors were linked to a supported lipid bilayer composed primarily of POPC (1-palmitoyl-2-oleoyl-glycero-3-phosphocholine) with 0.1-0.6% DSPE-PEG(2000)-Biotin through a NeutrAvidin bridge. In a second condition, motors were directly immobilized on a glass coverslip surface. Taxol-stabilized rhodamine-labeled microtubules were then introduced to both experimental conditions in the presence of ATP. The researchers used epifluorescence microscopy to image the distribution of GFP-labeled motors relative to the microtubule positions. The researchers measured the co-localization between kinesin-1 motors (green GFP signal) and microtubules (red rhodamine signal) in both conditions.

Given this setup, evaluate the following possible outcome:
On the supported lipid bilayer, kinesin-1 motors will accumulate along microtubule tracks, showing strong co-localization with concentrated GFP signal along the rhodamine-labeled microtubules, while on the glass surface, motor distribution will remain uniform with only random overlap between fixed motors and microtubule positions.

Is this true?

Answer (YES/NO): YES